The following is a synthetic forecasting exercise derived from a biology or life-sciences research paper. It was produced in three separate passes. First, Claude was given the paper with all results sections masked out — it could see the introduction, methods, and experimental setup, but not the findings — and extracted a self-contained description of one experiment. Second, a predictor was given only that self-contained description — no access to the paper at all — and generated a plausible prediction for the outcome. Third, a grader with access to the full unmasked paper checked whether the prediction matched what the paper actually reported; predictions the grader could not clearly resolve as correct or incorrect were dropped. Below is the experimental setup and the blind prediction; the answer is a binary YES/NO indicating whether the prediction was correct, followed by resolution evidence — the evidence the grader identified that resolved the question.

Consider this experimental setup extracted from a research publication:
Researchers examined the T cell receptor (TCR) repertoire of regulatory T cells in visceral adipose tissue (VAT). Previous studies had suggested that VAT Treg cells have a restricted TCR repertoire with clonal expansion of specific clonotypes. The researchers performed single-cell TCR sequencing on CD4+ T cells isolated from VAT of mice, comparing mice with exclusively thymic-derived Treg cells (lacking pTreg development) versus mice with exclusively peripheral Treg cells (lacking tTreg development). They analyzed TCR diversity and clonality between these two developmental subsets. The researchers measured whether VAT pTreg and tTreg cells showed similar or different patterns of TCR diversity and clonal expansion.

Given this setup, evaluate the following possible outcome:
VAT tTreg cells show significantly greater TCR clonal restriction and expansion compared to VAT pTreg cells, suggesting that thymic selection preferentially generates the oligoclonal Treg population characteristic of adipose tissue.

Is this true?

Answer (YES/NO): NO